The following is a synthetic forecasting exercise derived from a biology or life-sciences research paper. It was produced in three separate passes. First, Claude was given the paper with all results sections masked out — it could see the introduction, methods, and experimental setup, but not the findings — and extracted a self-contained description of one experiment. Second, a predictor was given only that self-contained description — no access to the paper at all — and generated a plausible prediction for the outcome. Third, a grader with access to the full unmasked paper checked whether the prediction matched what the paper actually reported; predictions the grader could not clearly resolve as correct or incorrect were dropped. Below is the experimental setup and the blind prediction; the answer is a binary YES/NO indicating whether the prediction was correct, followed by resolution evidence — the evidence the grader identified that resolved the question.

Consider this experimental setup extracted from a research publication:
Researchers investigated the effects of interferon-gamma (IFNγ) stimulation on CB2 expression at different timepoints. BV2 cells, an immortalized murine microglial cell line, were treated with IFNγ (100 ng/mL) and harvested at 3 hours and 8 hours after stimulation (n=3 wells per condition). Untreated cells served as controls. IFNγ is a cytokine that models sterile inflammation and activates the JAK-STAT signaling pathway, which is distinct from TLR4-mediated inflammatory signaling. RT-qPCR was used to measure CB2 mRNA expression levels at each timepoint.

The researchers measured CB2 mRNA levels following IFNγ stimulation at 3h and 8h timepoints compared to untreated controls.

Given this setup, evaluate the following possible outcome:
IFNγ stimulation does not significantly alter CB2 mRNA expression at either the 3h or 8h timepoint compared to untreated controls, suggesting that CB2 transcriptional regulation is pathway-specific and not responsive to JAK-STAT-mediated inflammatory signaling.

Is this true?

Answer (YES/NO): NO